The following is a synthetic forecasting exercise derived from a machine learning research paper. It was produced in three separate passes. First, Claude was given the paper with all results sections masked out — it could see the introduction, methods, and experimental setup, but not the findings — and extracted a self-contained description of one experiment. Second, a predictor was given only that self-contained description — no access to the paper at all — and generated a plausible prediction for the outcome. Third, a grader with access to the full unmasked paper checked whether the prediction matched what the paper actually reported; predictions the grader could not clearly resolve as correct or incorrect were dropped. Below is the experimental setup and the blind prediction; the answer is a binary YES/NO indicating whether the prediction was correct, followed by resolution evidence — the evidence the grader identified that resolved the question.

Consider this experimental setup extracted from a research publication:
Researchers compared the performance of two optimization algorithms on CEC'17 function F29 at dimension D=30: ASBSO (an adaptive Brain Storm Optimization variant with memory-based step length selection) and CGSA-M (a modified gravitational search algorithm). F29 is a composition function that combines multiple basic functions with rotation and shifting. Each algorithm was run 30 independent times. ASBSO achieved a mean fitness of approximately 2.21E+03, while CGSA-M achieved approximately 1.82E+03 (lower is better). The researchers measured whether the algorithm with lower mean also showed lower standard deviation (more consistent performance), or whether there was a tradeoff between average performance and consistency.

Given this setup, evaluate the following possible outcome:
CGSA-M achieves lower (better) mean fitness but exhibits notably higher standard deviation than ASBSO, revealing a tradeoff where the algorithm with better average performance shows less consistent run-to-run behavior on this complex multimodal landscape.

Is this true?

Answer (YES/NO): NO